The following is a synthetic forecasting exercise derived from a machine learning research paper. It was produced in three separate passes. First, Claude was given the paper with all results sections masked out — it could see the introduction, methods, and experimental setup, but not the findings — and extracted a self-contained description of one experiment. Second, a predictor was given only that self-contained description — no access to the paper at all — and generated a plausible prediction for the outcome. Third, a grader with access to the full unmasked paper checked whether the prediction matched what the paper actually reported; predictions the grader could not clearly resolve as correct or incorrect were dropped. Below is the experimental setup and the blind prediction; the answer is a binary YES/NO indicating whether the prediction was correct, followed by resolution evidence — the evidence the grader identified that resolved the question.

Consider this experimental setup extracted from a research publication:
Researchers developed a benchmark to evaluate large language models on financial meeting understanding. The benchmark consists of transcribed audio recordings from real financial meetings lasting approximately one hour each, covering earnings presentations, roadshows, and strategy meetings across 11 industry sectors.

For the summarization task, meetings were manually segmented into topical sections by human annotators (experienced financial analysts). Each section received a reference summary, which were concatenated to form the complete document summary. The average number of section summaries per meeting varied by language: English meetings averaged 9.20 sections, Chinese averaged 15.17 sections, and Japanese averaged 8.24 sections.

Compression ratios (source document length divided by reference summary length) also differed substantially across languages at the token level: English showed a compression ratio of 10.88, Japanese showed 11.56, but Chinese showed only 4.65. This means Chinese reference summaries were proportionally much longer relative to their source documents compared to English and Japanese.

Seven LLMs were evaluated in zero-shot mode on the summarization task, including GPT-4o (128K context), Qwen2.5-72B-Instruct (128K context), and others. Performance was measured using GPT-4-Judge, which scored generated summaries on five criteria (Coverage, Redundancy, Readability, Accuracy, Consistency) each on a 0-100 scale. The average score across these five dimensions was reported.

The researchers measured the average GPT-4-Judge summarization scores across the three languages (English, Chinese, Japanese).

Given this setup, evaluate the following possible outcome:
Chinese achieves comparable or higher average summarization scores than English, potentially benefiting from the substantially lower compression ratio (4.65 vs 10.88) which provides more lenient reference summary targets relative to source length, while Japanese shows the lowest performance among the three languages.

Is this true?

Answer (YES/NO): NO